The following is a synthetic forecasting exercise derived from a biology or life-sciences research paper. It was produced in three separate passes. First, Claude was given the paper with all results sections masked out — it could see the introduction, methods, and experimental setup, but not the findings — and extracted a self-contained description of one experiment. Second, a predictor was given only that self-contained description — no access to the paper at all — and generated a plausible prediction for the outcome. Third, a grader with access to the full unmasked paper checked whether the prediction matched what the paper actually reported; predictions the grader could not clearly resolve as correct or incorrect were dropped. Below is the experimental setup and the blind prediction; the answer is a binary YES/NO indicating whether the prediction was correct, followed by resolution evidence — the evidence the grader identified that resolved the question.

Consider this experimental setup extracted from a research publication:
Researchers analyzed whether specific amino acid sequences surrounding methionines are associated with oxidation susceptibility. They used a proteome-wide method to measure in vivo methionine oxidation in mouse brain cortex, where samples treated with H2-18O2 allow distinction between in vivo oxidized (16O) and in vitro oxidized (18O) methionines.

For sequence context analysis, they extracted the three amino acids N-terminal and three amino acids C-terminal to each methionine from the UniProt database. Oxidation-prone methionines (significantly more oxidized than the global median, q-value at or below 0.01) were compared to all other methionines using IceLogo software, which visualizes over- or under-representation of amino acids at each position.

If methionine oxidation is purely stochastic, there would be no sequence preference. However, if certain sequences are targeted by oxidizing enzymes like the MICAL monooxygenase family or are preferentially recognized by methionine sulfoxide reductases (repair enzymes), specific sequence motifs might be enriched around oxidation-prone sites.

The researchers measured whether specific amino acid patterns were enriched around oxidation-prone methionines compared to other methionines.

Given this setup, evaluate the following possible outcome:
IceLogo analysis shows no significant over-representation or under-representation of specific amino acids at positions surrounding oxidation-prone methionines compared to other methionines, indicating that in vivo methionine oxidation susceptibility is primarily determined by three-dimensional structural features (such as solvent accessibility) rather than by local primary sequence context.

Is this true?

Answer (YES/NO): NO